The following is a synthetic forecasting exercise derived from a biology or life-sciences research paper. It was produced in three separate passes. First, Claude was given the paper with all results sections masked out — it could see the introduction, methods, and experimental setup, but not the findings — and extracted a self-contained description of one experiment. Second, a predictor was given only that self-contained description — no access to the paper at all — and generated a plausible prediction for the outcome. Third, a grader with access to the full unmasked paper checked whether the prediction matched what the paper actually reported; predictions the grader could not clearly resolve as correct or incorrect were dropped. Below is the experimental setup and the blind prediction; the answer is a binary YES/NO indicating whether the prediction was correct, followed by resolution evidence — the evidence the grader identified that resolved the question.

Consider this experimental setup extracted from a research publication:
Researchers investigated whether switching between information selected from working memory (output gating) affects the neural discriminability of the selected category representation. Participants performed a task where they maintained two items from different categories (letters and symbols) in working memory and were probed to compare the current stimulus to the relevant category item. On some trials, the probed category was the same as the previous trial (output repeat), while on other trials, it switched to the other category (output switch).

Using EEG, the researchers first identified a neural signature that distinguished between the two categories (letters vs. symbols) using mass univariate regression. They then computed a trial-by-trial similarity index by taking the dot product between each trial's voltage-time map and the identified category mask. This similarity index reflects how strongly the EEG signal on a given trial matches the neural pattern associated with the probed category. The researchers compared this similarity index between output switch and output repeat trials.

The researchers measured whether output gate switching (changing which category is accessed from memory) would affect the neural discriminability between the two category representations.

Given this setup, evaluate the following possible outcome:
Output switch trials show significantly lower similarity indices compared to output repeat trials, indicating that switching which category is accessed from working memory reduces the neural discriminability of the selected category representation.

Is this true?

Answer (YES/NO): NO